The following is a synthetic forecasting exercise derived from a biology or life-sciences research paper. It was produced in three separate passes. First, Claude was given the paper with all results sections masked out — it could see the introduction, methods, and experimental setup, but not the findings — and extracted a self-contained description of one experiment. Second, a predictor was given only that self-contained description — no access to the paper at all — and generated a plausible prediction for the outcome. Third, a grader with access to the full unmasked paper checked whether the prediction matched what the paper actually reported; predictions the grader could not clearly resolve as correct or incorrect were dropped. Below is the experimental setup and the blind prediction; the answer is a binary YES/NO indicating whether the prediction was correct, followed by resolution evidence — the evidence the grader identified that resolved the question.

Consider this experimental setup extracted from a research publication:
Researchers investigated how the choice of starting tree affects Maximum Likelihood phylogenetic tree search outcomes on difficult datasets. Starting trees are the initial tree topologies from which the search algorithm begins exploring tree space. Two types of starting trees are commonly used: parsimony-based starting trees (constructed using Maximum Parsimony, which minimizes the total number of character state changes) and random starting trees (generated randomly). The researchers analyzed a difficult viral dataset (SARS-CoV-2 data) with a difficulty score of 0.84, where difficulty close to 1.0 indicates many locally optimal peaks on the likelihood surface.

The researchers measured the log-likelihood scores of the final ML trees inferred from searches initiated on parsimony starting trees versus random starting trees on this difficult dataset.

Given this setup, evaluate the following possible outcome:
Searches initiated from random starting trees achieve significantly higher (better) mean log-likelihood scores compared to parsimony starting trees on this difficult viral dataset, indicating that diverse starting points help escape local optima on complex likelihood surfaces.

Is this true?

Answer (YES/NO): NO